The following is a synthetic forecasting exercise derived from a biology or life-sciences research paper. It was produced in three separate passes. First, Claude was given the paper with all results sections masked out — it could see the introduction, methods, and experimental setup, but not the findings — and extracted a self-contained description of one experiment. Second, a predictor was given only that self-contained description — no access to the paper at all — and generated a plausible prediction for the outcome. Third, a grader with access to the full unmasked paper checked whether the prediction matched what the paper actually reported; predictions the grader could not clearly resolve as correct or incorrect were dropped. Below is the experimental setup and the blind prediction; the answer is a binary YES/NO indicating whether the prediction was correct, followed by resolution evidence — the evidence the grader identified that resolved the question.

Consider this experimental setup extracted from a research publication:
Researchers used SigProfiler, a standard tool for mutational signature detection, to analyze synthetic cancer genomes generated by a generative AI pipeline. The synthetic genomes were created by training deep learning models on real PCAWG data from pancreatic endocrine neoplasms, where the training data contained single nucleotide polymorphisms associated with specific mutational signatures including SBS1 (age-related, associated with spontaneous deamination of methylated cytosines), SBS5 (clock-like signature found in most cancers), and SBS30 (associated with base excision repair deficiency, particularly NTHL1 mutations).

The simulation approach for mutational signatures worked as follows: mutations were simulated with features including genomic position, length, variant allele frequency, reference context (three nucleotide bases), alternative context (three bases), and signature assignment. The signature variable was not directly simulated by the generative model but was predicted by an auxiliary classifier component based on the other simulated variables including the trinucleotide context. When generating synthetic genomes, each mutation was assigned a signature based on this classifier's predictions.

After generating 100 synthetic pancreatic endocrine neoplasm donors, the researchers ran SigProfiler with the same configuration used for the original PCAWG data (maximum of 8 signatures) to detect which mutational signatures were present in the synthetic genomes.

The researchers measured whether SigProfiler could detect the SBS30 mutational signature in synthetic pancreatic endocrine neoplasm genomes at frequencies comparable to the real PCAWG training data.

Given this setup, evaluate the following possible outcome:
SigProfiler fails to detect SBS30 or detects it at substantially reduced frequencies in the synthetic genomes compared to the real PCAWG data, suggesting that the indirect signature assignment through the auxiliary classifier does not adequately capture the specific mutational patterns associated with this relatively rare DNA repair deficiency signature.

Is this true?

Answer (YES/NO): YES